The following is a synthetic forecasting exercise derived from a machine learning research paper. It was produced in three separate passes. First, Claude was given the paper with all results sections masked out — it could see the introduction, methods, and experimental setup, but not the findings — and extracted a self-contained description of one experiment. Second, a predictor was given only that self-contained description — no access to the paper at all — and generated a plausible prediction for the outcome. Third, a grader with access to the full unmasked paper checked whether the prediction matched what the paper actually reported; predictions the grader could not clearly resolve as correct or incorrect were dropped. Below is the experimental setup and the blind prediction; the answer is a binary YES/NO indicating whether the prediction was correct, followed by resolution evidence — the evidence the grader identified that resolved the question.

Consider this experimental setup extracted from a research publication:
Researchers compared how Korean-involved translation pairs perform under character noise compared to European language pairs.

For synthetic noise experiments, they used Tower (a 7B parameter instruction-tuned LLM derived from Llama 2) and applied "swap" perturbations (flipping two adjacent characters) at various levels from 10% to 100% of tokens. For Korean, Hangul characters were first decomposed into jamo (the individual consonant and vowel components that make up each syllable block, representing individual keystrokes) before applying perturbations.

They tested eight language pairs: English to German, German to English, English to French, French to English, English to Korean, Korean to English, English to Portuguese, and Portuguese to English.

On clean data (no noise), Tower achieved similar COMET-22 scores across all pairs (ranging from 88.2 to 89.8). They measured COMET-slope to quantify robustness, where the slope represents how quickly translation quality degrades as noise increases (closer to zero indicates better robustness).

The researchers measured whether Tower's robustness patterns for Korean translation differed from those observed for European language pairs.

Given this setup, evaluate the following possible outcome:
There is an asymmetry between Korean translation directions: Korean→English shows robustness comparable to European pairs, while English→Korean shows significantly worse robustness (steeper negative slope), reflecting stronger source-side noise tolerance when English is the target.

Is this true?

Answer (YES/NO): NO